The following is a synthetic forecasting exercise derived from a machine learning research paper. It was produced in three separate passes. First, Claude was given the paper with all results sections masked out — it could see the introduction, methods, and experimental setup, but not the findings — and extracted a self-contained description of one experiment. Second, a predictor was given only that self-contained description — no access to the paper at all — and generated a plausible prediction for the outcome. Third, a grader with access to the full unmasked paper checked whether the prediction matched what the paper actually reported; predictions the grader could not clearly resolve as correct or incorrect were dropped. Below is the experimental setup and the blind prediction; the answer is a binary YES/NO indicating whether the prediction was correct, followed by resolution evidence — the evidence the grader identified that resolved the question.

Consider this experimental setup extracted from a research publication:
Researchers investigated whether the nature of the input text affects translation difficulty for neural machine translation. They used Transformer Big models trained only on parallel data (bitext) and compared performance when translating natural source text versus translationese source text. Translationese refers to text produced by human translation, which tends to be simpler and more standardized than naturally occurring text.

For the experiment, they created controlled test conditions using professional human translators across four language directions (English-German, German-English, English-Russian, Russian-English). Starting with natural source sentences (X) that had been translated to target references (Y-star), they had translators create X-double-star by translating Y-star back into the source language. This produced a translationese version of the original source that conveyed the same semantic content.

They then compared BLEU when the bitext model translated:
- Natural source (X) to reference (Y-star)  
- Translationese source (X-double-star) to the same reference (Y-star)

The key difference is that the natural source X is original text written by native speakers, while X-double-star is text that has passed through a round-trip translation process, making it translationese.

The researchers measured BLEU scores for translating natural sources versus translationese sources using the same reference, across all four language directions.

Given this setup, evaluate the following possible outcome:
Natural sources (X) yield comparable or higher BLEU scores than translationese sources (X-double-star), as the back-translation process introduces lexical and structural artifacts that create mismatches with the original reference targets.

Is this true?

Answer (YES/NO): NO